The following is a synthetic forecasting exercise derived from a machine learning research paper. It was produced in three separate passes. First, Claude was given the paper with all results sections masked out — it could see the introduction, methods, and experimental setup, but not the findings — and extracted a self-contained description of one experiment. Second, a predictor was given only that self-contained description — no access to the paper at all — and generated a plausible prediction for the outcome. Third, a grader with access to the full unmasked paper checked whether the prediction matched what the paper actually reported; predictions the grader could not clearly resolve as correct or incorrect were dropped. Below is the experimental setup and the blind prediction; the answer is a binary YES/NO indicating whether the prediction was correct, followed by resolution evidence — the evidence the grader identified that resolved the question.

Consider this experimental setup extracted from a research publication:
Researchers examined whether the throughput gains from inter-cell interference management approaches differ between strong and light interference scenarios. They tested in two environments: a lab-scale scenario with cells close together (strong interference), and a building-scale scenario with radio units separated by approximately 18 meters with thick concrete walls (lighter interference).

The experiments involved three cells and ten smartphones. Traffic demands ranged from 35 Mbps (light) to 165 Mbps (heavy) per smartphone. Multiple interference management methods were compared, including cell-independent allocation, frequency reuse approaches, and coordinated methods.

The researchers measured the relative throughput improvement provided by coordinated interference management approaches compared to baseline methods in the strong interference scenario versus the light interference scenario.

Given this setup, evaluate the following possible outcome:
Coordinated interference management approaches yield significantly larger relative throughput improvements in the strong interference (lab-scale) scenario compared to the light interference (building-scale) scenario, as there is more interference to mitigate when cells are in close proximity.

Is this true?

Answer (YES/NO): YES